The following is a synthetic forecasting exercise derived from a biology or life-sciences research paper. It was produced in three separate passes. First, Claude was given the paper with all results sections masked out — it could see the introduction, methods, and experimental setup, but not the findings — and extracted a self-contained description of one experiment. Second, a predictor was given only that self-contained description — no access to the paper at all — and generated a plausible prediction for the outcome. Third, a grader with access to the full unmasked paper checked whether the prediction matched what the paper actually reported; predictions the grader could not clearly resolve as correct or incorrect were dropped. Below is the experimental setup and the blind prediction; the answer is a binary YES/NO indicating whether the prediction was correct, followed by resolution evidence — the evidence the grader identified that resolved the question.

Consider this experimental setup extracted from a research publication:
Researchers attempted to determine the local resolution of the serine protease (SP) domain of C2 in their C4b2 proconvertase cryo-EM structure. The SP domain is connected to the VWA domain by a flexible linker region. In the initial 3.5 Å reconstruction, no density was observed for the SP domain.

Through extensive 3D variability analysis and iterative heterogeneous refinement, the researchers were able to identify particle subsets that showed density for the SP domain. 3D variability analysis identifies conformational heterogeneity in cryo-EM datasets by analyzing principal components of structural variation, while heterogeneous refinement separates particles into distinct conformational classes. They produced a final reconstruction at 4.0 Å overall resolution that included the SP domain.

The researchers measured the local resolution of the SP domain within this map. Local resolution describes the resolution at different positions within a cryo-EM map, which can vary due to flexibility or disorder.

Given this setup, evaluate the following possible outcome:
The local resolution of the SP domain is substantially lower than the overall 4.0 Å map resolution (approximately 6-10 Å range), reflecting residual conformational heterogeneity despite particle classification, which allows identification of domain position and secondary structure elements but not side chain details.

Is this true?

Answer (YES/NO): NO